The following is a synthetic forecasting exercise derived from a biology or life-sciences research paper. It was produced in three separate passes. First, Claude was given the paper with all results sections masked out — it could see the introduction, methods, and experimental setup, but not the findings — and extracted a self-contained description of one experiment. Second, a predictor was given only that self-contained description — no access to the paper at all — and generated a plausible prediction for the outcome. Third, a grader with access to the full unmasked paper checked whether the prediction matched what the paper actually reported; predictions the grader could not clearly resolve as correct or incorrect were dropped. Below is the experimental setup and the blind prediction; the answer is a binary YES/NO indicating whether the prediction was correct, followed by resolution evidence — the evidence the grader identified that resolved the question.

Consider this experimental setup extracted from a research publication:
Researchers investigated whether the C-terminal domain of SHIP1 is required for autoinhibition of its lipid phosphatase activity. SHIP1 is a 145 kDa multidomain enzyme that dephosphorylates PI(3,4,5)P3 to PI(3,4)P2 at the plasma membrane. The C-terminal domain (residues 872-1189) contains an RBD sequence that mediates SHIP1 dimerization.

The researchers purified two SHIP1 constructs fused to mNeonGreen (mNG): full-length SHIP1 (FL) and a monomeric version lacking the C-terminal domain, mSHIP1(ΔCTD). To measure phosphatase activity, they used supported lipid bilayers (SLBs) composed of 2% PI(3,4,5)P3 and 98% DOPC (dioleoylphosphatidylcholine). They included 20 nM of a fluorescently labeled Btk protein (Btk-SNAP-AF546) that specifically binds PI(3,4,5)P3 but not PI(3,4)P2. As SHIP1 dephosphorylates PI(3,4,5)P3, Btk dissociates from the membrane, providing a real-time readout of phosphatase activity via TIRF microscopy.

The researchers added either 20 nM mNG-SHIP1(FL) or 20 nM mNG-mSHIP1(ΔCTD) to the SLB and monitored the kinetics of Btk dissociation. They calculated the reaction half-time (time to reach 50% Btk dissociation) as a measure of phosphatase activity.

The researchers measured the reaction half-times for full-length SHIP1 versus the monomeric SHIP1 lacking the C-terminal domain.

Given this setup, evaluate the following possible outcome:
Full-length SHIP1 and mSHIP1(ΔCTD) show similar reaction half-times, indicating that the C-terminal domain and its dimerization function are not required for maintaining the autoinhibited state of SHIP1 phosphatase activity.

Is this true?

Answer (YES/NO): YES